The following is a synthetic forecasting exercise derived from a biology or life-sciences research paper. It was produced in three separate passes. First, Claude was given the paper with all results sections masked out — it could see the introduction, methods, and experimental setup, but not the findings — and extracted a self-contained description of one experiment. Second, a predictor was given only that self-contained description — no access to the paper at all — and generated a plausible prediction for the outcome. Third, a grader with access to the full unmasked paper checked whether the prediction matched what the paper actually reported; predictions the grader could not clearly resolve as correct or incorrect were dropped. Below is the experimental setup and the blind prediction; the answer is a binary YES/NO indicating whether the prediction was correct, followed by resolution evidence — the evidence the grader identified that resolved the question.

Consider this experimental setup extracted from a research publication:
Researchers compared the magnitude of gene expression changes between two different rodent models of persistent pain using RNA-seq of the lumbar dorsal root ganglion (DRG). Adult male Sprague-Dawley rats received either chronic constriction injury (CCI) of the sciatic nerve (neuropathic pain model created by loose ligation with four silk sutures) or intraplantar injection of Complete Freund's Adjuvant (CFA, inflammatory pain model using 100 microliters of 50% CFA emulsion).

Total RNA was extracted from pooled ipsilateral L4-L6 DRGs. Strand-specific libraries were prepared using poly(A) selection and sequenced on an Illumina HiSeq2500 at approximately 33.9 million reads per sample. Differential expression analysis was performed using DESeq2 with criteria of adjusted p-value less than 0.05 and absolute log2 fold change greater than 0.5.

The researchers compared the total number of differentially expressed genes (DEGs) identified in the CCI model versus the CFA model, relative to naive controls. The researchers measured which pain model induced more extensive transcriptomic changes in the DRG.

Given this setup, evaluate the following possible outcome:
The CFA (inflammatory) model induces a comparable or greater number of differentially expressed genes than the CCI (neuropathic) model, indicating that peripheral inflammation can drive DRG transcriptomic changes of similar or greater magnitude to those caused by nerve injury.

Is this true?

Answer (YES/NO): YES